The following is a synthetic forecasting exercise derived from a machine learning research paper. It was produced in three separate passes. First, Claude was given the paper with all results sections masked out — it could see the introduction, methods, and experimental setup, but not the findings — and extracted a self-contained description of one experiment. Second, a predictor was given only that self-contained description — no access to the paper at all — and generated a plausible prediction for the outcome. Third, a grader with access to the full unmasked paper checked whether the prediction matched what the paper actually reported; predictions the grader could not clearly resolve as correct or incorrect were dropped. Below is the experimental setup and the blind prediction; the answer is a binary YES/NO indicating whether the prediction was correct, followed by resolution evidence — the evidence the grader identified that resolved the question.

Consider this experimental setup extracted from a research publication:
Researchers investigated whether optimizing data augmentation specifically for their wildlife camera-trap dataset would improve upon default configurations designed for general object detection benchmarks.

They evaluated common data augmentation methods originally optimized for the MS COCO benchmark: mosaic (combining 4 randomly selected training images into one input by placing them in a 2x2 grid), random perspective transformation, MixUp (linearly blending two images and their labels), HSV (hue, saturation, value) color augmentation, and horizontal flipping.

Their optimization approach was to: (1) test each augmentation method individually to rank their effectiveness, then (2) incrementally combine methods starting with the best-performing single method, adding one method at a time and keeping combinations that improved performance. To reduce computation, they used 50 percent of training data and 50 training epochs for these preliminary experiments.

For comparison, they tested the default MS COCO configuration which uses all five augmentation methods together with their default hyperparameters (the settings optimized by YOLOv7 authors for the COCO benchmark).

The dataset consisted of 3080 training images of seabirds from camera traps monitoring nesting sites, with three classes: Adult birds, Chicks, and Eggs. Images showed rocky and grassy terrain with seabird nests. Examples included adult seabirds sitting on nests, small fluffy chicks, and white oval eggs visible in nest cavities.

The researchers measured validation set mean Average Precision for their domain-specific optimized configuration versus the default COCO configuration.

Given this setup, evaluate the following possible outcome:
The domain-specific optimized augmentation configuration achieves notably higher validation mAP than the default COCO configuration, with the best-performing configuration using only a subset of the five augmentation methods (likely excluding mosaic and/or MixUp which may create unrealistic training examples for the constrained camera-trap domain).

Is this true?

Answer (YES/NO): NO